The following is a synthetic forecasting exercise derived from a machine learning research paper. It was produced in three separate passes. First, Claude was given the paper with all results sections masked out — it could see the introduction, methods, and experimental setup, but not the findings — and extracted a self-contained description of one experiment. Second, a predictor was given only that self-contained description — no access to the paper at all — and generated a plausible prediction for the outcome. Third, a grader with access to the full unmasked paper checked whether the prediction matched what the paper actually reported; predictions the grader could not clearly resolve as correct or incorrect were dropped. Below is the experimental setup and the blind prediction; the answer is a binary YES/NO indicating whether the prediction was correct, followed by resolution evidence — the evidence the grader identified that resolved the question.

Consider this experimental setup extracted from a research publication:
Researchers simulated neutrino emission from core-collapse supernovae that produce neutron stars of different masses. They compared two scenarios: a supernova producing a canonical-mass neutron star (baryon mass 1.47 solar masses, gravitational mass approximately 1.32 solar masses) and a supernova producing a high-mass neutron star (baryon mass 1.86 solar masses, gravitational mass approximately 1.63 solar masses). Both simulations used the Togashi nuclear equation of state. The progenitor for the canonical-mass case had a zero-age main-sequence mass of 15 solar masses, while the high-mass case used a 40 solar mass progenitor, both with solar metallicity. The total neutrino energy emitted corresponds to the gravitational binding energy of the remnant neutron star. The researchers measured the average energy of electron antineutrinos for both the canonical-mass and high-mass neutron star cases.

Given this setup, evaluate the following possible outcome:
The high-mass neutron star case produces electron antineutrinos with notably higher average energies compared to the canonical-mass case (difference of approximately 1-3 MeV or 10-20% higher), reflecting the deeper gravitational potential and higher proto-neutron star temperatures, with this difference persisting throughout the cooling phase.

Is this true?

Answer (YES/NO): NO